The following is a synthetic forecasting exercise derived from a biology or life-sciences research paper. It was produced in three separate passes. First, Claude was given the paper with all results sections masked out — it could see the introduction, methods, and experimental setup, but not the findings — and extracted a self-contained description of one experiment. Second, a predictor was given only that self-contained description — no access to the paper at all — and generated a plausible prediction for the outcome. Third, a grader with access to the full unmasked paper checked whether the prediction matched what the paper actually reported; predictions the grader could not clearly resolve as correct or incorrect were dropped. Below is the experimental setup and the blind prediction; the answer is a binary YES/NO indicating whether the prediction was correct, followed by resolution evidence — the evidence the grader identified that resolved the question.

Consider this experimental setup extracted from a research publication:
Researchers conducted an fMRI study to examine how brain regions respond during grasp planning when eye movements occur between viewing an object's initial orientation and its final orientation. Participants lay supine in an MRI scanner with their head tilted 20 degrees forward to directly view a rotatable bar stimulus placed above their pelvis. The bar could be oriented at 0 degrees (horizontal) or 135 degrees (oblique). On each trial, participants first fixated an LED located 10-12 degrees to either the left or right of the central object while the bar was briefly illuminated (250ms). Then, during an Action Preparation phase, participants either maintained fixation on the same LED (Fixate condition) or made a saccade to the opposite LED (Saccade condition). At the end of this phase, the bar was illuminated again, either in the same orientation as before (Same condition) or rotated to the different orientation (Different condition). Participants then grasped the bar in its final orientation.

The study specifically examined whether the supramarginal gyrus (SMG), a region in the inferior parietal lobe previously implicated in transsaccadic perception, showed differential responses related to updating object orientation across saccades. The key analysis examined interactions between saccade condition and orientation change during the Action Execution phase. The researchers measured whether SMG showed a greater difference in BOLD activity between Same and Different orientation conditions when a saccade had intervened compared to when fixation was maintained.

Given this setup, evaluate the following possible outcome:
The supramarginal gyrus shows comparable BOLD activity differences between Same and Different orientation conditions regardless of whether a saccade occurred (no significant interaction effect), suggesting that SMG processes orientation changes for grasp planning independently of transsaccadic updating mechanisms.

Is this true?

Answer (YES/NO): NO